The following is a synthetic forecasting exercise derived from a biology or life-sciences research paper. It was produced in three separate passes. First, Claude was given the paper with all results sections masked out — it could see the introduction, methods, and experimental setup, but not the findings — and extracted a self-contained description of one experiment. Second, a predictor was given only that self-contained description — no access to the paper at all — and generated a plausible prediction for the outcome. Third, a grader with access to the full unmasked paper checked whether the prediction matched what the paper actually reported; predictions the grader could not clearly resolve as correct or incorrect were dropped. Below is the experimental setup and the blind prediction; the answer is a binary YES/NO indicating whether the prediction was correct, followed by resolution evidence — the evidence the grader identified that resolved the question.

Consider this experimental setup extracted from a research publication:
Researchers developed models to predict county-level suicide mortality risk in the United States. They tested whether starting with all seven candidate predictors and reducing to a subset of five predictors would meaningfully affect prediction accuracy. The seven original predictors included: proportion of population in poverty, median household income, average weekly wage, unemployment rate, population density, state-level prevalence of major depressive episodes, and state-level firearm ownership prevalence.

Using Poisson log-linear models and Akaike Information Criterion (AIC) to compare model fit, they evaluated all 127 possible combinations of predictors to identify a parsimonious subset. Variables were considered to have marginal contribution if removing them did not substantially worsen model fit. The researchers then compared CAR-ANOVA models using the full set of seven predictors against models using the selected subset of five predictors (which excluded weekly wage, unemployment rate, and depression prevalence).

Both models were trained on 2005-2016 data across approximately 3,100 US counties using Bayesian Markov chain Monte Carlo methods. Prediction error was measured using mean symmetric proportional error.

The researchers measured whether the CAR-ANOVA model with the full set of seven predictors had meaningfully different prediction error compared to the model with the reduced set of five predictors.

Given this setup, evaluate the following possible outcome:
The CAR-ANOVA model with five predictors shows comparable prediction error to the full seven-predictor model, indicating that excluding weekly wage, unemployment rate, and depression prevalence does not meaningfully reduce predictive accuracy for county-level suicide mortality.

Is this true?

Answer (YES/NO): YES